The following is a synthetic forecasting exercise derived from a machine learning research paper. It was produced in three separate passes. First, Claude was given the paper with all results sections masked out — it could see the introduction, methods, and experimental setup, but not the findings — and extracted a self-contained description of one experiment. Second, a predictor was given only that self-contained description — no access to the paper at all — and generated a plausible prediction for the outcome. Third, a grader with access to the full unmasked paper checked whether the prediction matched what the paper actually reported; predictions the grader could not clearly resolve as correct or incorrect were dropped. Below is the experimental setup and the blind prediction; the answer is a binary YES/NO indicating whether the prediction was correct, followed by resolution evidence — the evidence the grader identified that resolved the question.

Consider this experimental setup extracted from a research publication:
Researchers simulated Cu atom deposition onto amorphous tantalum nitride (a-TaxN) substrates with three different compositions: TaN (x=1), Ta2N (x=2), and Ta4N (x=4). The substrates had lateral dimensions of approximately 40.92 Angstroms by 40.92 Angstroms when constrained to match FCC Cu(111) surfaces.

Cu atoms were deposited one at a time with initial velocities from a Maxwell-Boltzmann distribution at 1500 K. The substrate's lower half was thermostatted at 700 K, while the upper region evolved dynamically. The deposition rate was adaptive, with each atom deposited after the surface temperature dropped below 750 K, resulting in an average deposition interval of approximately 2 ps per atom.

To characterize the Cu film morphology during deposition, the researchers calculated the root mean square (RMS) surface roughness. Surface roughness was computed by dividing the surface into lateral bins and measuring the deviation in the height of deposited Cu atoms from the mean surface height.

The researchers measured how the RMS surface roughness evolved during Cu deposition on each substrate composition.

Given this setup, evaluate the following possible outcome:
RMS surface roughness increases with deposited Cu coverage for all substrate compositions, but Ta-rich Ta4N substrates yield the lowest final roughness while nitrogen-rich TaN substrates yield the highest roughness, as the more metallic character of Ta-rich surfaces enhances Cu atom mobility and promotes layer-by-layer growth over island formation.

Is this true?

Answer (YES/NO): NO